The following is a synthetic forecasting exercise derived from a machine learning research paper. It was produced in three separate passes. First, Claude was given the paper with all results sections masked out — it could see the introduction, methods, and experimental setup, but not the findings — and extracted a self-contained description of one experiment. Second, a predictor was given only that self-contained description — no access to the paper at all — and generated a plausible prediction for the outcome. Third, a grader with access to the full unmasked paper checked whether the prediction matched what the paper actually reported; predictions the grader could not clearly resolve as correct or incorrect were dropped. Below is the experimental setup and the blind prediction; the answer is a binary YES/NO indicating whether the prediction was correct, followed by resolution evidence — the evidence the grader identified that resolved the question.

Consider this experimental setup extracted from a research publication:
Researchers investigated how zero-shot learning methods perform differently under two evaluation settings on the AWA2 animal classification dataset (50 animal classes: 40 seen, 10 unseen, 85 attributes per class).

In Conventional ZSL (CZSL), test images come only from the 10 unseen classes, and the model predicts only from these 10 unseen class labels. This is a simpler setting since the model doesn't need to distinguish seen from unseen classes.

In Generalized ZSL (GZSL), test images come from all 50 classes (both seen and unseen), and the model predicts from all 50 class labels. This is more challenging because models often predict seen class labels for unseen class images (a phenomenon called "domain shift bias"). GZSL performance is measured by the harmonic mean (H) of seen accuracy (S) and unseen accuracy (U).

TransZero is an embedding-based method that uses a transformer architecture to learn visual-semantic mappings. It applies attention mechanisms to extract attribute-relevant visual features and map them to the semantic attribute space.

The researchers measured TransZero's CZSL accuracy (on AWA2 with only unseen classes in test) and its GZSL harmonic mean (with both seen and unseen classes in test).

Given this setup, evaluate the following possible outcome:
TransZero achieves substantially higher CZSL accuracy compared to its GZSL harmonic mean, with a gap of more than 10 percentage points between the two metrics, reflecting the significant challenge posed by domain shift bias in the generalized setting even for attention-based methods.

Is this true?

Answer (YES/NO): NO